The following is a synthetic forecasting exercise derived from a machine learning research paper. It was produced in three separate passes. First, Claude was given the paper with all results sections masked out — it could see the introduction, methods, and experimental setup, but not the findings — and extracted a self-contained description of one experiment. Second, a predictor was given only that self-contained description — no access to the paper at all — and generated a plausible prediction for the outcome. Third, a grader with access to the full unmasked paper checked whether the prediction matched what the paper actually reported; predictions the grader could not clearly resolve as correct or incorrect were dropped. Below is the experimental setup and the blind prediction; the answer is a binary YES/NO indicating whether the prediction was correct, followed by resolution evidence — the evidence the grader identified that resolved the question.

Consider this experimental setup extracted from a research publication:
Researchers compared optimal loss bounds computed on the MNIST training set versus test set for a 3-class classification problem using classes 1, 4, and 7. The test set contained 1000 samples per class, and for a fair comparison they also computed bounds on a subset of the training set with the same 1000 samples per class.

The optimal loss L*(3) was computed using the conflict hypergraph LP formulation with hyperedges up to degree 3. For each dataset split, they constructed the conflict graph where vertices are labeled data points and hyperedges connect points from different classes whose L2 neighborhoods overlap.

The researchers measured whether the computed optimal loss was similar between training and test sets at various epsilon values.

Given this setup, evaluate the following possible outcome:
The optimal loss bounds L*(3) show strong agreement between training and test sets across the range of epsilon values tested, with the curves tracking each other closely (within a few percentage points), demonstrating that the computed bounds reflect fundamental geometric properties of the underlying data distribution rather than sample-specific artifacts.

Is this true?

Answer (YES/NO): YES